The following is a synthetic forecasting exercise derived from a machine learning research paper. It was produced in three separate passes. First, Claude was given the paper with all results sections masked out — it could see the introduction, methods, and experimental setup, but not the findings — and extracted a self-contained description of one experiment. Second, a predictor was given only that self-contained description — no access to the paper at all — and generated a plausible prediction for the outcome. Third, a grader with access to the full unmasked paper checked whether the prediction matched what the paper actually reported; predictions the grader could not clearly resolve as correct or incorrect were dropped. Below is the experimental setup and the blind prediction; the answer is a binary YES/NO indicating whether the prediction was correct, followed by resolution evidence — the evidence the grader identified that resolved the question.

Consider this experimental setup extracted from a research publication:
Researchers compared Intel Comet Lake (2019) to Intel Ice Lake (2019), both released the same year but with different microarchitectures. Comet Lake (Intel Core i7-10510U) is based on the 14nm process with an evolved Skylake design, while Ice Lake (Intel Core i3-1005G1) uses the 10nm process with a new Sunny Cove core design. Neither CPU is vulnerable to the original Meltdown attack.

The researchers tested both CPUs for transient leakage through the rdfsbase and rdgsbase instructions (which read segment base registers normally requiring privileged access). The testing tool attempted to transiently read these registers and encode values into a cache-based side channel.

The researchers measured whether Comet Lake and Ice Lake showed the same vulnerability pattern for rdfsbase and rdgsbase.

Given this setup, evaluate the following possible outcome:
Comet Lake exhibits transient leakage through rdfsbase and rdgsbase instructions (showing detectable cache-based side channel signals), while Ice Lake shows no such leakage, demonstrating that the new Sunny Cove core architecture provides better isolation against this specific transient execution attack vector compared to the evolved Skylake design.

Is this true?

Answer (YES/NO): YES